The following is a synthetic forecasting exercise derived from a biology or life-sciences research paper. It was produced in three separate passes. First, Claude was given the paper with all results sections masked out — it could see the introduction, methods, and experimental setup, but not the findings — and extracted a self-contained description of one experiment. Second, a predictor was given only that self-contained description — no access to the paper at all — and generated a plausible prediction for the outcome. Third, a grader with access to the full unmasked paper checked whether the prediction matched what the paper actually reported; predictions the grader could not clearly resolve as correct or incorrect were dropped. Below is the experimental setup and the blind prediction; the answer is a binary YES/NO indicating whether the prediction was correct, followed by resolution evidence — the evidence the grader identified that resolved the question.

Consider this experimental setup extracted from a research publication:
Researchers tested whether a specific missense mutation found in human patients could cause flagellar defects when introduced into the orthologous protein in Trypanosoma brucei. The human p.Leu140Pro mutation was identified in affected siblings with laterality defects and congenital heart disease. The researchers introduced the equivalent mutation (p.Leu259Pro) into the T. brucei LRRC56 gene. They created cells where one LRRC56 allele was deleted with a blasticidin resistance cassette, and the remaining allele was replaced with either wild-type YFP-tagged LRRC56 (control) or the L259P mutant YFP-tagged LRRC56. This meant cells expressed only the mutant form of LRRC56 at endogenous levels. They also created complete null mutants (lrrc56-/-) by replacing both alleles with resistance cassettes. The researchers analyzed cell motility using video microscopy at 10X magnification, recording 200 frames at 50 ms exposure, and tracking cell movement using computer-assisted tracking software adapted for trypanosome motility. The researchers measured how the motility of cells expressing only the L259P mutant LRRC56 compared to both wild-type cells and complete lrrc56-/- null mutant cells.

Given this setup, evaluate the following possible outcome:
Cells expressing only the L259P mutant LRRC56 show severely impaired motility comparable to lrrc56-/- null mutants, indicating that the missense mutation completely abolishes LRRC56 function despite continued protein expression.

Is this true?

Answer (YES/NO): NO